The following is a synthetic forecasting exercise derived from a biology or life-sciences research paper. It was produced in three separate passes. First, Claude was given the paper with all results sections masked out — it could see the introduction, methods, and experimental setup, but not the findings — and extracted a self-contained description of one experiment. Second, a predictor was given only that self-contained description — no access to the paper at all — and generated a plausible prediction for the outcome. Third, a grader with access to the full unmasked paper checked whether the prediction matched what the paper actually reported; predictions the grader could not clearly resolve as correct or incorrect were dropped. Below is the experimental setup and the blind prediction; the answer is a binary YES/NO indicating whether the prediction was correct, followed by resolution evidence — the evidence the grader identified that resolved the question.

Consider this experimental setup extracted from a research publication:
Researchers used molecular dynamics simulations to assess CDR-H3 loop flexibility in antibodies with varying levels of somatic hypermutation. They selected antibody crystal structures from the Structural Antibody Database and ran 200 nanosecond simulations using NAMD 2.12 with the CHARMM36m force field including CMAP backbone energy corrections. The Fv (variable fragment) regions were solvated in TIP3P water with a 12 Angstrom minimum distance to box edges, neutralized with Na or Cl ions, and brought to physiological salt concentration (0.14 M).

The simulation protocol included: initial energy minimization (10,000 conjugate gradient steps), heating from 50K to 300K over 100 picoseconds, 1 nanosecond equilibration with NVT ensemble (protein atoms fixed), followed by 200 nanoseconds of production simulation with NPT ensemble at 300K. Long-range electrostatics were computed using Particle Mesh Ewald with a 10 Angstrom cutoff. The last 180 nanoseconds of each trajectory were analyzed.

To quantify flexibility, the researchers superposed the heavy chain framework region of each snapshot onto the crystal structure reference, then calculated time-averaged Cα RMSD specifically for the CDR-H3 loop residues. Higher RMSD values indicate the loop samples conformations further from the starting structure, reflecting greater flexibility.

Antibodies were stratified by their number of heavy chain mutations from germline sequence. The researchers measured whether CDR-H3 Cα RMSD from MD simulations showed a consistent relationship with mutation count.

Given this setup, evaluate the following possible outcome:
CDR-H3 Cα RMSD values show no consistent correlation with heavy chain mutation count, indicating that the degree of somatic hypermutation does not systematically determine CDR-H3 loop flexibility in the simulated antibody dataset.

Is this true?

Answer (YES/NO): YES